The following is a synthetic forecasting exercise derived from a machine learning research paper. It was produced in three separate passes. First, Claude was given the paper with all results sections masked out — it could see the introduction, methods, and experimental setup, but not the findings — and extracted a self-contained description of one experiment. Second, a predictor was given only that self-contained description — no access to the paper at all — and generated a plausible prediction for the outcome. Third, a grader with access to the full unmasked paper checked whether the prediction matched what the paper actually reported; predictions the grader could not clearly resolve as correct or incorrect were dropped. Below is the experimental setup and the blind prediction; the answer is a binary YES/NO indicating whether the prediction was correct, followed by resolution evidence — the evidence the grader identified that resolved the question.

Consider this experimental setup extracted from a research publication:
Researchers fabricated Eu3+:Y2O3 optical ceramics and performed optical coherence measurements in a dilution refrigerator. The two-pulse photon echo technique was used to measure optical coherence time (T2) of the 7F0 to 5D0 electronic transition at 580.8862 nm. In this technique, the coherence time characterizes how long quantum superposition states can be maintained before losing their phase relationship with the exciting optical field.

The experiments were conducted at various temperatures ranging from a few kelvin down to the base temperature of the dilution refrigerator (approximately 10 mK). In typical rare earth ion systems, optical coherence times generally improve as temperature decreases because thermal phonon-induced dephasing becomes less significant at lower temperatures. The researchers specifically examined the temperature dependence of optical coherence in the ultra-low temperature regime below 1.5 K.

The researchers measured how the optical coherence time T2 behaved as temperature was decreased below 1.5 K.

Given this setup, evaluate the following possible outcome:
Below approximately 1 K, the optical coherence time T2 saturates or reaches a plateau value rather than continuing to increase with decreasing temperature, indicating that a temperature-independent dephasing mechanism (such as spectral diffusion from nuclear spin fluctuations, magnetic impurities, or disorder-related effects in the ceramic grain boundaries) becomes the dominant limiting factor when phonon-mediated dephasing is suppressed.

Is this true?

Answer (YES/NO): NO